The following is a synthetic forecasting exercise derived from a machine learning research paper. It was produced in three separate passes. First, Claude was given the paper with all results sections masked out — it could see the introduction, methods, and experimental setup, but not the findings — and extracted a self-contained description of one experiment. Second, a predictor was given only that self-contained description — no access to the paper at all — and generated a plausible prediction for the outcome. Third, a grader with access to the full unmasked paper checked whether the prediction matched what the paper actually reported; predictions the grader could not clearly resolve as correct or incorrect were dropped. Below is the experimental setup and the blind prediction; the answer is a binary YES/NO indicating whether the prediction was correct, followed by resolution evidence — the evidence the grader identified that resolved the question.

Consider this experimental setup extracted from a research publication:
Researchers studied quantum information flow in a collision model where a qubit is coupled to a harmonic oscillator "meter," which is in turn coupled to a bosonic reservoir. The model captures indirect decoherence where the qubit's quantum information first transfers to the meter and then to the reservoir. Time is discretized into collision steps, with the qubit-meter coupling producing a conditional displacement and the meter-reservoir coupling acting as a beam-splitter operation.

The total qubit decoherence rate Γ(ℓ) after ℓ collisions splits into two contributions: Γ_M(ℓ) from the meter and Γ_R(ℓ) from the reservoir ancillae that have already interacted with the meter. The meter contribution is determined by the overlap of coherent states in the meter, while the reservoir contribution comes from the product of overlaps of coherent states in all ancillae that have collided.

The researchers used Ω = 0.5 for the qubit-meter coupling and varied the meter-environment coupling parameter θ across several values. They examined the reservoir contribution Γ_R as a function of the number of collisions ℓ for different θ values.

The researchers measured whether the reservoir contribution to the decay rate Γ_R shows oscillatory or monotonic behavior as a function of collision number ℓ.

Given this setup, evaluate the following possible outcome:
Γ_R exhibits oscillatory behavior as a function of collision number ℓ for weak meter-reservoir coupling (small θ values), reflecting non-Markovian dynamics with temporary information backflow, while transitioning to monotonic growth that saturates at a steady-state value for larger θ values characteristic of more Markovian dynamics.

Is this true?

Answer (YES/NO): NO